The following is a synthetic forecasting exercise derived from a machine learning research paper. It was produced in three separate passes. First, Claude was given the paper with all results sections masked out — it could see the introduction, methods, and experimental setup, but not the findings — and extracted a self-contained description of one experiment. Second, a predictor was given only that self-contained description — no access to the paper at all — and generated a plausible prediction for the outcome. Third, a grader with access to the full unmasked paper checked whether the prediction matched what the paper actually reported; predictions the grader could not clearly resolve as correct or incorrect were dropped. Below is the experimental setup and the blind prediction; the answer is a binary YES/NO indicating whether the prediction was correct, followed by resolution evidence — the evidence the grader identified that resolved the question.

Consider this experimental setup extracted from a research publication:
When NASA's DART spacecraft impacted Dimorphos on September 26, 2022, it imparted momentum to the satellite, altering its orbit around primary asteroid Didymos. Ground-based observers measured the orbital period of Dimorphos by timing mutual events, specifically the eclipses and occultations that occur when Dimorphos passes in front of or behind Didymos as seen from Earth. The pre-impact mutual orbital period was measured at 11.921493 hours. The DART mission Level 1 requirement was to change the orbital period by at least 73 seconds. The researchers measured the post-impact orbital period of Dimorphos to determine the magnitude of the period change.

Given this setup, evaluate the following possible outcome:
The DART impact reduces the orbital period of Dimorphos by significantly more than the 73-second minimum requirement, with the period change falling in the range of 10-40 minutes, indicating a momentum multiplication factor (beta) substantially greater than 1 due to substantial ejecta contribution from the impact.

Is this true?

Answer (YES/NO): YES